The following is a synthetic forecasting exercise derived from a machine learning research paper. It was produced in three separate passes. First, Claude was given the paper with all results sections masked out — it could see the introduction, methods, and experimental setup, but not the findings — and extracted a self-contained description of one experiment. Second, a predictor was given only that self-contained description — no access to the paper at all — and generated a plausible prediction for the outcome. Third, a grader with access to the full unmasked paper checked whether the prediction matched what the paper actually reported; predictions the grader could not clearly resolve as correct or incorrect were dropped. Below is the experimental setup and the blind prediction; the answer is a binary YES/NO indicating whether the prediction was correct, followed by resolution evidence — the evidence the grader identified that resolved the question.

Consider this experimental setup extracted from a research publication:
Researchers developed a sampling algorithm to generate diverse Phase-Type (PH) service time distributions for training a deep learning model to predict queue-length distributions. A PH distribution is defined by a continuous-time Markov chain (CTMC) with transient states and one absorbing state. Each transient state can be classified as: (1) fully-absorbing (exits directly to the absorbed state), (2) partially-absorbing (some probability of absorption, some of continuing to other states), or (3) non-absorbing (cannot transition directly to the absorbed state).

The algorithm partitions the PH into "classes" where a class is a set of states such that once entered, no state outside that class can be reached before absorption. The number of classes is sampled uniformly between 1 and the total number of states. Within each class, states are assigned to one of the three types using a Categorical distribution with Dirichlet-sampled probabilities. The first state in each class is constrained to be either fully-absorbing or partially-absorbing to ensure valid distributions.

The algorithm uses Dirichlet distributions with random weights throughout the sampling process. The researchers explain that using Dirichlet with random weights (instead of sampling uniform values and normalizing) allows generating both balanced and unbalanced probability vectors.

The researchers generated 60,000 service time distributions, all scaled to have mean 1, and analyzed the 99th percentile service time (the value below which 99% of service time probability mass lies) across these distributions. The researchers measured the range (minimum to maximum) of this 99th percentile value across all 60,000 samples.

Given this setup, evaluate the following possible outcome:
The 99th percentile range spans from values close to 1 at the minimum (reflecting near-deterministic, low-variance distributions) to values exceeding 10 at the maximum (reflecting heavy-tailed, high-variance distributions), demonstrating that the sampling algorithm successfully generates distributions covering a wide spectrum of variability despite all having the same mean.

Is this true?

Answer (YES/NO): YES